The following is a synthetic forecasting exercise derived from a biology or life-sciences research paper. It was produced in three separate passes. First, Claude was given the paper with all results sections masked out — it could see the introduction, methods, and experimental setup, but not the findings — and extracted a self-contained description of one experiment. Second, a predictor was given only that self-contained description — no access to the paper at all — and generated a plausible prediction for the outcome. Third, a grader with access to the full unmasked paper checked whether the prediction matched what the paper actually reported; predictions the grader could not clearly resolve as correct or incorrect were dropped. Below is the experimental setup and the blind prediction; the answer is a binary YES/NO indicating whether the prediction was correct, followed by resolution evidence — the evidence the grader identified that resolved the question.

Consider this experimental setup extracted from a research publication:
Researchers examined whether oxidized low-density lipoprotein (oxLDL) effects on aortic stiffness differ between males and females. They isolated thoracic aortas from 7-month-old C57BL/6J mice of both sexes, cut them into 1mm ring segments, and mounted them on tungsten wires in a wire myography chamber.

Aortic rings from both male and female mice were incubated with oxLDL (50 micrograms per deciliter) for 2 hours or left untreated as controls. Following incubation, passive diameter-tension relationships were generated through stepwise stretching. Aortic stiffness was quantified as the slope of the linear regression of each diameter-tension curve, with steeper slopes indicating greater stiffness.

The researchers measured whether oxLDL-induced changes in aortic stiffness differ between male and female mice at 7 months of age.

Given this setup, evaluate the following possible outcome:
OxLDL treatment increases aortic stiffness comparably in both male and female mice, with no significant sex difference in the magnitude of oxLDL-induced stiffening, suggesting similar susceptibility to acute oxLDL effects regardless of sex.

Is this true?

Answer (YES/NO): NO